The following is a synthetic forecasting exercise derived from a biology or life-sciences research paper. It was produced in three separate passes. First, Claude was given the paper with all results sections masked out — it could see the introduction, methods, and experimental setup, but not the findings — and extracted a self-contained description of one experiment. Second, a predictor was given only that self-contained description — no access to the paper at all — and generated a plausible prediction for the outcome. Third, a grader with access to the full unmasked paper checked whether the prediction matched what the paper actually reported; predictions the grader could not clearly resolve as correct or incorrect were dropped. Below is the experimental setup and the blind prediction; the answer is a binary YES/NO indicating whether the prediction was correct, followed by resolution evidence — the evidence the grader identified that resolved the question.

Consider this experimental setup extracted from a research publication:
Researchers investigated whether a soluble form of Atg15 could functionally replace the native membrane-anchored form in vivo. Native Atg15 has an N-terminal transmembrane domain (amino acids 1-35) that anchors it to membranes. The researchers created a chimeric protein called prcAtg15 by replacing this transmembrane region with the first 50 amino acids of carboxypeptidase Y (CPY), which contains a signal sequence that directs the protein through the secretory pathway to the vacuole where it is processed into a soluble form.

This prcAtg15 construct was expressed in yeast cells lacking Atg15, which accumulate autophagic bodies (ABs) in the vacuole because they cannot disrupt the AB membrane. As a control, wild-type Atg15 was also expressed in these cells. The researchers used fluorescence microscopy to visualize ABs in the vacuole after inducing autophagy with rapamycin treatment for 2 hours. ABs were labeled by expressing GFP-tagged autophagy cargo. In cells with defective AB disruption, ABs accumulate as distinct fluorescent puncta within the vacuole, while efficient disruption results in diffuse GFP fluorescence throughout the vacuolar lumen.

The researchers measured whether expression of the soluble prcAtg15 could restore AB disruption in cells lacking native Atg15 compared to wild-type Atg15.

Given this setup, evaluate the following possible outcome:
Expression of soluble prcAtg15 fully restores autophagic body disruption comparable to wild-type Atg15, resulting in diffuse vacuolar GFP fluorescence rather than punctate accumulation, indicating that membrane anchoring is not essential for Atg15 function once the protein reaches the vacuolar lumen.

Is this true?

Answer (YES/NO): YES